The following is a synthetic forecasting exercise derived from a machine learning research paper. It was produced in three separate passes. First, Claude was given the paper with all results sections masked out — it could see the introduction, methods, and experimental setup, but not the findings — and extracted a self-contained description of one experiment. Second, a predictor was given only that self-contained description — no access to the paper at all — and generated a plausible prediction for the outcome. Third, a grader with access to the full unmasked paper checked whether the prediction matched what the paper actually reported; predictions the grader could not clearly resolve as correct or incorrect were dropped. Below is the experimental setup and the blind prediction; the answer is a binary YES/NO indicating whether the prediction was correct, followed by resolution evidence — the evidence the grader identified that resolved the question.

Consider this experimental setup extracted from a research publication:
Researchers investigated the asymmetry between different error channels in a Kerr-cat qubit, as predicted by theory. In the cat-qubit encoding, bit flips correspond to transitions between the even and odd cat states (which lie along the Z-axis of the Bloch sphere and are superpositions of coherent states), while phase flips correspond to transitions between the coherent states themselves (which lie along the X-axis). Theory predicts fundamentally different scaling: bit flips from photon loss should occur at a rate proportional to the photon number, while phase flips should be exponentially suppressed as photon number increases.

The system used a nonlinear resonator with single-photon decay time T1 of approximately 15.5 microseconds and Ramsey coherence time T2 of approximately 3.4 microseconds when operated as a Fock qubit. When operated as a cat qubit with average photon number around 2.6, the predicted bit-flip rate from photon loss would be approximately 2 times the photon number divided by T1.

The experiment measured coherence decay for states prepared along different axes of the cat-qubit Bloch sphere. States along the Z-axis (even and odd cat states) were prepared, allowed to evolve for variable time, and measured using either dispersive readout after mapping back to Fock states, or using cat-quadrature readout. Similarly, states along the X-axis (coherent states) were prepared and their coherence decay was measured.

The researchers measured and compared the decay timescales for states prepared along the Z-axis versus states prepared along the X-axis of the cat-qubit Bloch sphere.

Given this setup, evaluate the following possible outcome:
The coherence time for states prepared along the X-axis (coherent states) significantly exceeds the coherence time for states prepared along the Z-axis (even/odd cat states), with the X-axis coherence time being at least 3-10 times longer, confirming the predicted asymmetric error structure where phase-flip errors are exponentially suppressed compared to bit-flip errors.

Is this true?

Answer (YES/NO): YES